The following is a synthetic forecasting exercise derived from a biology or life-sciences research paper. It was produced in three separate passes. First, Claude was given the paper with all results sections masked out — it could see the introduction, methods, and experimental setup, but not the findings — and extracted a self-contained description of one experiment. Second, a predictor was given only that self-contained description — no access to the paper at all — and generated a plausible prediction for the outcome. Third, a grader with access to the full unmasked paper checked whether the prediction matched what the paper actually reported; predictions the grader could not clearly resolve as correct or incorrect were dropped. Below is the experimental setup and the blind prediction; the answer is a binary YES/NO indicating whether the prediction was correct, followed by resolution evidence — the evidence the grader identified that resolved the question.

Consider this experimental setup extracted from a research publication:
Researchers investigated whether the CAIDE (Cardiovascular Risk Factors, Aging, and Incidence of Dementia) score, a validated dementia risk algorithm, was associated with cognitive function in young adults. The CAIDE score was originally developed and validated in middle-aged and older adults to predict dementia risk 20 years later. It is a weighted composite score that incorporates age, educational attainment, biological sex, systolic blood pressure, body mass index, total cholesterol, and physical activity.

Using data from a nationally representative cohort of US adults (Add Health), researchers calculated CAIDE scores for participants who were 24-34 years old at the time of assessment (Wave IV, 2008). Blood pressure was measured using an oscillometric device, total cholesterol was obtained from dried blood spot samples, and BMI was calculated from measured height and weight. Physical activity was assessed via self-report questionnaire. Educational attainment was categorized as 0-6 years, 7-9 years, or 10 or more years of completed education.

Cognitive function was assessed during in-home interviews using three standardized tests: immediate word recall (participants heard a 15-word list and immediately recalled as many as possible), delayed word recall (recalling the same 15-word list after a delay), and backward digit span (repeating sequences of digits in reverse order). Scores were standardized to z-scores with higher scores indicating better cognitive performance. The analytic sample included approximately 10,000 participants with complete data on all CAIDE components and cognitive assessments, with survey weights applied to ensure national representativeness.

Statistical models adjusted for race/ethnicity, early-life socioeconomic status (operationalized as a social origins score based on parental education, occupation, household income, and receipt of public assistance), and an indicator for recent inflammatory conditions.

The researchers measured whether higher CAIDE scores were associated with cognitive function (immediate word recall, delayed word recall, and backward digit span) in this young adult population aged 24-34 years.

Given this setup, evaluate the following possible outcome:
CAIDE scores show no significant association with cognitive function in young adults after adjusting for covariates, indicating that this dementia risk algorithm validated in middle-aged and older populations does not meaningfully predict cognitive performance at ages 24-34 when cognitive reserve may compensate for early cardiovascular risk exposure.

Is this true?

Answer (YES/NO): NO